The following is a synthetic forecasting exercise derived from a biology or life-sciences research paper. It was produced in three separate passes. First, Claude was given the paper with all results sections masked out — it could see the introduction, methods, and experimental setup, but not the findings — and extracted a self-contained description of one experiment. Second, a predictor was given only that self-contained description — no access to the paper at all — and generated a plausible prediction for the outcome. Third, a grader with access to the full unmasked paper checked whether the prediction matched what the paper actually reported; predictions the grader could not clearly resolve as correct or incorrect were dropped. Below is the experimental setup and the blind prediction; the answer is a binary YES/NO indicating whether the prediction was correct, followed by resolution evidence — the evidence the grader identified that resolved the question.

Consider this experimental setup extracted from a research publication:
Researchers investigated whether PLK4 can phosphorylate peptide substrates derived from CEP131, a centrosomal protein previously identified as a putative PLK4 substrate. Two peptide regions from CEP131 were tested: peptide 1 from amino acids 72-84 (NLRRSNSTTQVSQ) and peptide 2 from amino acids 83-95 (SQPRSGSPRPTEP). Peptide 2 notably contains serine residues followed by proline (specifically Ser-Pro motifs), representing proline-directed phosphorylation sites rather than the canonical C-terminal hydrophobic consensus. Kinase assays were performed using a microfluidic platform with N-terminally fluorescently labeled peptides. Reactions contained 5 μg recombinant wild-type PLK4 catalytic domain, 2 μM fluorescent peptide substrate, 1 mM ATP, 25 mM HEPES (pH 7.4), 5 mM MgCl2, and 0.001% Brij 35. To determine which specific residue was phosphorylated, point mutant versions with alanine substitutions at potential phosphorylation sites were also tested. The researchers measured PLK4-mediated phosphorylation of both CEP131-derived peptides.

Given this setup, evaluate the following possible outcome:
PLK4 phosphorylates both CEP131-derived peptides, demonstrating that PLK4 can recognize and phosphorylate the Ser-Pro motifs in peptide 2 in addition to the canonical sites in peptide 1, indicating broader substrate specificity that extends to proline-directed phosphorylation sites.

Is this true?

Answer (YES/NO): NO